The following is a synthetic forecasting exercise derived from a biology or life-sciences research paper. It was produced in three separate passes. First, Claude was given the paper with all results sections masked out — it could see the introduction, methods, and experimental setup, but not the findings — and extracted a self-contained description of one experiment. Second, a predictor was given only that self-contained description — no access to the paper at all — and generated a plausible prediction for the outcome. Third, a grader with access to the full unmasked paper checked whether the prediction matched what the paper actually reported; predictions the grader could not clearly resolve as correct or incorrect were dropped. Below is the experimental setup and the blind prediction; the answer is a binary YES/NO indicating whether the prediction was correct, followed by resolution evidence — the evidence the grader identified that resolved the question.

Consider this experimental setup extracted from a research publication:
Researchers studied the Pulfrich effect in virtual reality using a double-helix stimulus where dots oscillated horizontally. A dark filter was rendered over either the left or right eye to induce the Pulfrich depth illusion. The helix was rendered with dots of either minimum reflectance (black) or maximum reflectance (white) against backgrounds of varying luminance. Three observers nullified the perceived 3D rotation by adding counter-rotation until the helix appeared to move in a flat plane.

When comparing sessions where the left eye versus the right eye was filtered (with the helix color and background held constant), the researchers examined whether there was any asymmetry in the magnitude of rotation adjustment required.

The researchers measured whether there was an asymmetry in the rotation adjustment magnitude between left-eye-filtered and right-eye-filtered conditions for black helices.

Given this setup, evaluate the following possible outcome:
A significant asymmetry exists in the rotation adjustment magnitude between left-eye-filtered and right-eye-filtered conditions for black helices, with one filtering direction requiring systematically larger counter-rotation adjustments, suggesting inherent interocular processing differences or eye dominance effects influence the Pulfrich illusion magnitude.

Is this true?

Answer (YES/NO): NO